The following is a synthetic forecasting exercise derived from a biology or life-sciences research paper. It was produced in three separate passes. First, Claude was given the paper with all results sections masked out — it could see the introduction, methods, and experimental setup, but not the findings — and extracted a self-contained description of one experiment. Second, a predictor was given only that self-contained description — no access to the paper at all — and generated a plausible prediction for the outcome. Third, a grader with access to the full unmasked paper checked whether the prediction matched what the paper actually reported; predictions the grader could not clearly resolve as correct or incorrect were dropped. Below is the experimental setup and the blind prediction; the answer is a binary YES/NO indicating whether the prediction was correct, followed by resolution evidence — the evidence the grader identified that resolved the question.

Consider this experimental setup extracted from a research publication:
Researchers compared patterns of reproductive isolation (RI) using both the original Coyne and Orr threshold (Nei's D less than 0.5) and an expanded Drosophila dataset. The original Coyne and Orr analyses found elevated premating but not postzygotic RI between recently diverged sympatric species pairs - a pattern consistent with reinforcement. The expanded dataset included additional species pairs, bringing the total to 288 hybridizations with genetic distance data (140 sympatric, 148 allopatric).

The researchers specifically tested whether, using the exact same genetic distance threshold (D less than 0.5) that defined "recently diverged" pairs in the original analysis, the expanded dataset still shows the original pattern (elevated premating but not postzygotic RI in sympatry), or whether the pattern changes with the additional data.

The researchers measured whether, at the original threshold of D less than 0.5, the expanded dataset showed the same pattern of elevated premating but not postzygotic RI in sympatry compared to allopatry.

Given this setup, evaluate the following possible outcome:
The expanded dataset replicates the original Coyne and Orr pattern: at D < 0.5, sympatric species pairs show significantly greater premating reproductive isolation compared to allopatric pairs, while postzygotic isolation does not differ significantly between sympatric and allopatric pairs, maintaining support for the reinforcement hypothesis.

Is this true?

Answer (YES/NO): NO